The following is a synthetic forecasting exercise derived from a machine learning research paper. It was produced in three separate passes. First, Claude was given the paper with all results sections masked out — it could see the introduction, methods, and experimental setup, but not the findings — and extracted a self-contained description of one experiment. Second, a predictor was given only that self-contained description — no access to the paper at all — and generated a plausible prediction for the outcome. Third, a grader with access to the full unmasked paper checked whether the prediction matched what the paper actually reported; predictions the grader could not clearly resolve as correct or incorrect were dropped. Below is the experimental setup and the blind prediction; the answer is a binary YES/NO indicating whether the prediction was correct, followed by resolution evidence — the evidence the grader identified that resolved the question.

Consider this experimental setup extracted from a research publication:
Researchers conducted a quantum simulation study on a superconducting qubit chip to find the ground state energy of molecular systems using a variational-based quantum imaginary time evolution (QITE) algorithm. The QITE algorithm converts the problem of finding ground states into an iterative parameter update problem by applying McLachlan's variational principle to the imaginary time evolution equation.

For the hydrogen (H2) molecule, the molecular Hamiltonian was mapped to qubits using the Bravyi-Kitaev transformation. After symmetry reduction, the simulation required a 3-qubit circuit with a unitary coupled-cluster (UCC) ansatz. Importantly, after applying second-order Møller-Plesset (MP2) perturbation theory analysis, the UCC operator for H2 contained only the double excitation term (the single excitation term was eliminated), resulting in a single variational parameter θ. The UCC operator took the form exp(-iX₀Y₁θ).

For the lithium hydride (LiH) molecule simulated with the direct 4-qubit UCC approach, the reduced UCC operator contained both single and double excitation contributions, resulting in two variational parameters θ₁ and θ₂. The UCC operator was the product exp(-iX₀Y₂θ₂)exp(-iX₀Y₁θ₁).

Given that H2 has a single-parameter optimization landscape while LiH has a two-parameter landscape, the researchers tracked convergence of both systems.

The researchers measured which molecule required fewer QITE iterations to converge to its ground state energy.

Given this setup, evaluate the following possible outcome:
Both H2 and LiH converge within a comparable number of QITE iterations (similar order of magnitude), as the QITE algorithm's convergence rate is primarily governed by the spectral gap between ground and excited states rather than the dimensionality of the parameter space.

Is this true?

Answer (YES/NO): YES